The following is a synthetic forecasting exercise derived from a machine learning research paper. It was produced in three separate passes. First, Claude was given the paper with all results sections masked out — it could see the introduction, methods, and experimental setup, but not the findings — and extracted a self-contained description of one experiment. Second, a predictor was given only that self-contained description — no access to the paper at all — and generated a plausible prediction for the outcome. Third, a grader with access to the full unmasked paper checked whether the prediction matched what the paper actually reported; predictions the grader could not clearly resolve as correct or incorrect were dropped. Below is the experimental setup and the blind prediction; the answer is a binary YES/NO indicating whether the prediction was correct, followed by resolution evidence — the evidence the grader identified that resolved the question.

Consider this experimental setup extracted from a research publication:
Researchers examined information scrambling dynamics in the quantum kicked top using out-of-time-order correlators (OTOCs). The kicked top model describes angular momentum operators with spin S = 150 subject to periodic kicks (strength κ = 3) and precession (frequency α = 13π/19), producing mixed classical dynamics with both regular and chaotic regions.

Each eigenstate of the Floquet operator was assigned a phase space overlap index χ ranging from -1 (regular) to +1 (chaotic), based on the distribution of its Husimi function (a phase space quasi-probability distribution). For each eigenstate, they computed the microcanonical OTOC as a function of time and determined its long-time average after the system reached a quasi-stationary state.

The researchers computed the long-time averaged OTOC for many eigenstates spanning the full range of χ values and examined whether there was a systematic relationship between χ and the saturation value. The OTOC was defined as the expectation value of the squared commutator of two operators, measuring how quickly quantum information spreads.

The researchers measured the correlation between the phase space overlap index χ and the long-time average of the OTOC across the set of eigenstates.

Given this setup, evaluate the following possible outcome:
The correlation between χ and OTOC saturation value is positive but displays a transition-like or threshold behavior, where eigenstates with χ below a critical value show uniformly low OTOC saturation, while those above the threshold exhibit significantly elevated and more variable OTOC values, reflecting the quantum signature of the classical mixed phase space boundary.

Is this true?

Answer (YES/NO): NO